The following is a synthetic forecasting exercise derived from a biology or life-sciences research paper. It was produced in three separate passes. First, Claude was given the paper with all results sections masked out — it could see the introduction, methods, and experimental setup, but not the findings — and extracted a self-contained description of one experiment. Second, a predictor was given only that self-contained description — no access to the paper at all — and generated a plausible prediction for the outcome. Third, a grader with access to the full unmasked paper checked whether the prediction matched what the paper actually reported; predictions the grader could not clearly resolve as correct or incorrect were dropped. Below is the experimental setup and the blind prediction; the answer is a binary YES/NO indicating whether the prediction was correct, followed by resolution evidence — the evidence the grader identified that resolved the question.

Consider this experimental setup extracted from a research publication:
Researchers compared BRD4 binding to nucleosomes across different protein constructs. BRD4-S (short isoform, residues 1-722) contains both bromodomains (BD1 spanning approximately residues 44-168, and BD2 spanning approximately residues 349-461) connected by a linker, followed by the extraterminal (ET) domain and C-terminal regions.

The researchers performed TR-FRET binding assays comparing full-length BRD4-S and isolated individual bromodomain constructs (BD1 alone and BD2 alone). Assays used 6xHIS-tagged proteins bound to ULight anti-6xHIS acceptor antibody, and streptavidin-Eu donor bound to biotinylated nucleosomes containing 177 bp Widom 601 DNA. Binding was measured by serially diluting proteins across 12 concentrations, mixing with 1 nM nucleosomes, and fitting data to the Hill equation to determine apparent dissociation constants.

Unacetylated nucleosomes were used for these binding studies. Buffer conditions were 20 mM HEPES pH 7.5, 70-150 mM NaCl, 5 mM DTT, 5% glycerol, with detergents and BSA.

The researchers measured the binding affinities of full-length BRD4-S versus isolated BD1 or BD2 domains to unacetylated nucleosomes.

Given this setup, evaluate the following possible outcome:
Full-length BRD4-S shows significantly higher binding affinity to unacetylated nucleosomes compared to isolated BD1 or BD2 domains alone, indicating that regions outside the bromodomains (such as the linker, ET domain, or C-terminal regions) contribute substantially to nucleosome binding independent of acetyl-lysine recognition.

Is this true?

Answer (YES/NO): YES